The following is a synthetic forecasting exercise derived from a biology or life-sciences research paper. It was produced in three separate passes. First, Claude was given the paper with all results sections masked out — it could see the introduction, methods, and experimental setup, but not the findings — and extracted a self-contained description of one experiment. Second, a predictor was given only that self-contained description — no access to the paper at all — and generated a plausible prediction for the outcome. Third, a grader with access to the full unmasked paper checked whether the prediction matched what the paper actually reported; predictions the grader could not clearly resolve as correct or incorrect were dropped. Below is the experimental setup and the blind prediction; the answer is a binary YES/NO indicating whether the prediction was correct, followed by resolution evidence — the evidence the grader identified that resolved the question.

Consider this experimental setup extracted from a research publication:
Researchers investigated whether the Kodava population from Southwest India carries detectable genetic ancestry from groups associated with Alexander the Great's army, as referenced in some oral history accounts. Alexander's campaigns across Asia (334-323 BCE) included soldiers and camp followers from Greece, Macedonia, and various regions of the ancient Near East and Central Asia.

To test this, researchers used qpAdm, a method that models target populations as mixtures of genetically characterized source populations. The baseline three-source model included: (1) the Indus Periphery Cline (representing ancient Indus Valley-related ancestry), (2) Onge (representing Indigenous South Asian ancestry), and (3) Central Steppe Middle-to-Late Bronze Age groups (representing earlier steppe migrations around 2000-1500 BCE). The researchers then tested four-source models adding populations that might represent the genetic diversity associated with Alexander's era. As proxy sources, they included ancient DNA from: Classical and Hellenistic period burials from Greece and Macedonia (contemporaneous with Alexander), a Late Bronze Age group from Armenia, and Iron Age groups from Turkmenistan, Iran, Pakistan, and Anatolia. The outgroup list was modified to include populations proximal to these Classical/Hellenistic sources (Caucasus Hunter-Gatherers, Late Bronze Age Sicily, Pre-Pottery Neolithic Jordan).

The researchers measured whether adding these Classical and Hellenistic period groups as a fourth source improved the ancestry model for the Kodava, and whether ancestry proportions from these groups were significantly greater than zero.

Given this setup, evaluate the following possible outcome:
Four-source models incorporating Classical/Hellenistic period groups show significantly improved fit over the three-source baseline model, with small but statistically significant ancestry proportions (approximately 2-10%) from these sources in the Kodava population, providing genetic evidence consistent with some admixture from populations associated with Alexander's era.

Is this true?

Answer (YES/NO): NO